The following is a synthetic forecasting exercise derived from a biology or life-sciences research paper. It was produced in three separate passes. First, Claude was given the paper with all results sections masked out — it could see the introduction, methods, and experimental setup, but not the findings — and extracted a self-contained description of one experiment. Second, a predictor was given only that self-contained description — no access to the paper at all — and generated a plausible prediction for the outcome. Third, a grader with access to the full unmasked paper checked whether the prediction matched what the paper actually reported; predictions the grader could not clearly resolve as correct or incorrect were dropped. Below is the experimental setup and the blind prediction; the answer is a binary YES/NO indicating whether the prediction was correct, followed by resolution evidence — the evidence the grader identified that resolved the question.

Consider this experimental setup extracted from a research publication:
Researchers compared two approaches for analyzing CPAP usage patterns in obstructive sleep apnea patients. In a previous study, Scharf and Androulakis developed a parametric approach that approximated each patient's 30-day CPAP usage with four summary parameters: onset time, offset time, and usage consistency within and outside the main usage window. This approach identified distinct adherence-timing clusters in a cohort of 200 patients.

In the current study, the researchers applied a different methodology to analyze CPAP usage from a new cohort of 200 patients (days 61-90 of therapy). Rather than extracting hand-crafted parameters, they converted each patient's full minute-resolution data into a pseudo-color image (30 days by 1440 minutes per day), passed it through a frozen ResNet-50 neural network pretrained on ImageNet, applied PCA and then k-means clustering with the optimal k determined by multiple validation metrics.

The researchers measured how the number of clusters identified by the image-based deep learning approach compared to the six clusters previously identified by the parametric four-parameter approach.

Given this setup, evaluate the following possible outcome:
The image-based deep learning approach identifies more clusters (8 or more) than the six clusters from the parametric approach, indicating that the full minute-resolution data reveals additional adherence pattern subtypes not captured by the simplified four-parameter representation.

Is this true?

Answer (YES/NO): NO